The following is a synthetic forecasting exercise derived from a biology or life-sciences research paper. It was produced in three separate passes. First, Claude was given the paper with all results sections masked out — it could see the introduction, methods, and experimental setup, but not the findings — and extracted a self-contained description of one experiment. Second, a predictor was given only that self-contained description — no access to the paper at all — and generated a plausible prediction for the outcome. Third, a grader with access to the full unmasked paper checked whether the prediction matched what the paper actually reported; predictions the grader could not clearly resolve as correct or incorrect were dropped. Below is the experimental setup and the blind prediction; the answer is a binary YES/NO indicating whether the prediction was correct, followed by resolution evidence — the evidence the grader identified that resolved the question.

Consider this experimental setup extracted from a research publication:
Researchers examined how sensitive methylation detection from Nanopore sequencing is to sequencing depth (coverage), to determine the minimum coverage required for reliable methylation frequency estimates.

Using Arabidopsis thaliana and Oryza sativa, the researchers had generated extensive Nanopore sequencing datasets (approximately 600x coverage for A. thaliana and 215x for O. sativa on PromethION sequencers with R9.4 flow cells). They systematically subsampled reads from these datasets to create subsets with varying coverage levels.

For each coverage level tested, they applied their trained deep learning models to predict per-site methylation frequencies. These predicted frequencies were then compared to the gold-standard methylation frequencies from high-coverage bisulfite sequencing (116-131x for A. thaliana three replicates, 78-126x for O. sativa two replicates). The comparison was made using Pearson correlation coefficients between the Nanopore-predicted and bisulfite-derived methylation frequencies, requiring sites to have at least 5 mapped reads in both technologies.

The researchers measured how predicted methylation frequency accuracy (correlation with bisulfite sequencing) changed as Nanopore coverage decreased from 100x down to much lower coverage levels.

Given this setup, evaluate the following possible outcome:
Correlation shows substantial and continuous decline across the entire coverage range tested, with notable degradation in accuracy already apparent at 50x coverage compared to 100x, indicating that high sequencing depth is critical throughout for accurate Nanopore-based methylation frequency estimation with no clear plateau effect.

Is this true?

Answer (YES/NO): NO